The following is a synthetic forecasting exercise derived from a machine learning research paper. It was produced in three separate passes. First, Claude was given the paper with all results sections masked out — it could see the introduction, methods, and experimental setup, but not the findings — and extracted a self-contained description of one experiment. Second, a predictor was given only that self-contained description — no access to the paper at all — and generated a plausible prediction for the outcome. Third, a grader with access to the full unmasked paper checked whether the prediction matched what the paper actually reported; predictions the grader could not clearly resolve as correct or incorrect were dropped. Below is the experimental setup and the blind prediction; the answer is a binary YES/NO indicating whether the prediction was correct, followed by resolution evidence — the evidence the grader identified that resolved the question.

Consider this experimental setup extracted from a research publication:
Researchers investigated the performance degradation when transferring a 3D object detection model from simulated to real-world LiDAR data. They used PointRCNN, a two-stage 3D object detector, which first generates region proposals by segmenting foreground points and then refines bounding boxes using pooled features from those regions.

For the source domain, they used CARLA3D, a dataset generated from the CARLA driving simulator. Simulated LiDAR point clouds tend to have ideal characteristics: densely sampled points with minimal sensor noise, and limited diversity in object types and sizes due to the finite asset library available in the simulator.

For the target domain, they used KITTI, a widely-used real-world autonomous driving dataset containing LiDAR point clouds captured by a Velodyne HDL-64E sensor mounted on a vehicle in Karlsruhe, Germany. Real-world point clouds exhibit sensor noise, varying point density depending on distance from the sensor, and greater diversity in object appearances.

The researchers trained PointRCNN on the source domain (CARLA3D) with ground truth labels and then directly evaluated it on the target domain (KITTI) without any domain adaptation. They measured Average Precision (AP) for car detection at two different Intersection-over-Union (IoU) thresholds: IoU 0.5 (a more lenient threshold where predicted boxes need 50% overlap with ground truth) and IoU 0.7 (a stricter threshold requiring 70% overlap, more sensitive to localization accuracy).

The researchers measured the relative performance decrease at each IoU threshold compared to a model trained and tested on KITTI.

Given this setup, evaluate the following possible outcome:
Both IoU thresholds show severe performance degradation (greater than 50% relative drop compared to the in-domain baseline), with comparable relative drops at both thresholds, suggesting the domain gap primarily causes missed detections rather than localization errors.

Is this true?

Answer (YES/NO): NO